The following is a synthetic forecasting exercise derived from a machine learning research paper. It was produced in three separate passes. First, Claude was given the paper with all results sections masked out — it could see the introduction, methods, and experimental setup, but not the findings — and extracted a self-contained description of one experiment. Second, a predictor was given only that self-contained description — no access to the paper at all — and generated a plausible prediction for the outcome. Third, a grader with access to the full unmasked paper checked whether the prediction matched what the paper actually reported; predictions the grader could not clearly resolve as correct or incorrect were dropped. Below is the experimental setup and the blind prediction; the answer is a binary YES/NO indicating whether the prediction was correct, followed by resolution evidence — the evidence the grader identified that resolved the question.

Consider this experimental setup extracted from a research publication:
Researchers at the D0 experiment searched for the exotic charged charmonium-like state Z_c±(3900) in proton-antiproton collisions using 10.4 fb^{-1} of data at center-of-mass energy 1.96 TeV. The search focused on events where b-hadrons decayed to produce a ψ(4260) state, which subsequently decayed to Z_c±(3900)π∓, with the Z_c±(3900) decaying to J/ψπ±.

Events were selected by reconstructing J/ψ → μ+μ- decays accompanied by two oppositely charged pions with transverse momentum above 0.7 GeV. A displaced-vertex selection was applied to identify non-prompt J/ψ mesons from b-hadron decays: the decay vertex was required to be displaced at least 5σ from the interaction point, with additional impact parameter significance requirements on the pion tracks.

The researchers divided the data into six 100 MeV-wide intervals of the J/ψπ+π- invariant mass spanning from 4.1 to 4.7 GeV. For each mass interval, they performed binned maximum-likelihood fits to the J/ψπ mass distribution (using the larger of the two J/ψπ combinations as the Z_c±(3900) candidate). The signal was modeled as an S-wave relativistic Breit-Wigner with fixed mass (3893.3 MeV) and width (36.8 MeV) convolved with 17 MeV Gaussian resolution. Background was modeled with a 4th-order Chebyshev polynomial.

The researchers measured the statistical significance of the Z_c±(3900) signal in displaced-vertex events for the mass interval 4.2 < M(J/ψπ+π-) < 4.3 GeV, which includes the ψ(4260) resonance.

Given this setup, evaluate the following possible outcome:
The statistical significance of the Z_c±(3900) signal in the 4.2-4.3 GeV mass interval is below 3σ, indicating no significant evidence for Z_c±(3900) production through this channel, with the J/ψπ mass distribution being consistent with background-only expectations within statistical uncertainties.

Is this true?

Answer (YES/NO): NO